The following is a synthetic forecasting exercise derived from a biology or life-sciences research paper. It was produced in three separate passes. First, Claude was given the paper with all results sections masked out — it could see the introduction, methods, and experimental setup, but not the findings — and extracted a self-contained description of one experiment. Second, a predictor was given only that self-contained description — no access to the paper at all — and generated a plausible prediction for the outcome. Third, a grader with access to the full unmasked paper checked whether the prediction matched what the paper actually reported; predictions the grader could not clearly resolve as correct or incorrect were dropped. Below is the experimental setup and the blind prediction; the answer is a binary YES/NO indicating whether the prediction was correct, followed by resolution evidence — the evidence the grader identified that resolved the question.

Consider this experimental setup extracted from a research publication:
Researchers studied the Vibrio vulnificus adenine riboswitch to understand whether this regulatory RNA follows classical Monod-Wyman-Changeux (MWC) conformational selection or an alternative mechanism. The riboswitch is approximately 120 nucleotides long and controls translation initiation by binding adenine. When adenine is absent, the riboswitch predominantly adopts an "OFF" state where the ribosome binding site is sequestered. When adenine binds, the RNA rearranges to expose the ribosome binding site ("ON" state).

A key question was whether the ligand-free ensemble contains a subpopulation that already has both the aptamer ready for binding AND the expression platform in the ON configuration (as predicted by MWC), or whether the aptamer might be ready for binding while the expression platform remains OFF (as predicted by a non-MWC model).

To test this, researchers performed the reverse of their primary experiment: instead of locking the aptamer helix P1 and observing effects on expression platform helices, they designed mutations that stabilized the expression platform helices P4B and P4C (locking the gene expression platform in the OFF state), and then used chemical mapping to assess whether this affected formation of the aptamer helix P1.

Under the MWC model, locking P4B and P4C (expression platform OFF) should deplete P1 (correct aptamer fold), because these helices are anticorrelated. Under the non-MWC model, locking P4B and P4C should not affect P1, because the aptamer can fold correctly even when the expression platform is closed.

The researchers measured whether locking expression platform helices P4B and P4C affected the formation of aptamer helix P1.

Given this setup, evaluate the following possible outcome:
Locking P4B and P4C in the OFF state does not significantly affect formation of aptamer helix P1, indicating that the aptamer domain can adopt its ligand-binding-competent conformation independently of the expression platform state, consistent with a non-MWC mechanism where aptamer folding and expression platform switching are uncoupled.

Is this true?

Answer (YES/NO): NO